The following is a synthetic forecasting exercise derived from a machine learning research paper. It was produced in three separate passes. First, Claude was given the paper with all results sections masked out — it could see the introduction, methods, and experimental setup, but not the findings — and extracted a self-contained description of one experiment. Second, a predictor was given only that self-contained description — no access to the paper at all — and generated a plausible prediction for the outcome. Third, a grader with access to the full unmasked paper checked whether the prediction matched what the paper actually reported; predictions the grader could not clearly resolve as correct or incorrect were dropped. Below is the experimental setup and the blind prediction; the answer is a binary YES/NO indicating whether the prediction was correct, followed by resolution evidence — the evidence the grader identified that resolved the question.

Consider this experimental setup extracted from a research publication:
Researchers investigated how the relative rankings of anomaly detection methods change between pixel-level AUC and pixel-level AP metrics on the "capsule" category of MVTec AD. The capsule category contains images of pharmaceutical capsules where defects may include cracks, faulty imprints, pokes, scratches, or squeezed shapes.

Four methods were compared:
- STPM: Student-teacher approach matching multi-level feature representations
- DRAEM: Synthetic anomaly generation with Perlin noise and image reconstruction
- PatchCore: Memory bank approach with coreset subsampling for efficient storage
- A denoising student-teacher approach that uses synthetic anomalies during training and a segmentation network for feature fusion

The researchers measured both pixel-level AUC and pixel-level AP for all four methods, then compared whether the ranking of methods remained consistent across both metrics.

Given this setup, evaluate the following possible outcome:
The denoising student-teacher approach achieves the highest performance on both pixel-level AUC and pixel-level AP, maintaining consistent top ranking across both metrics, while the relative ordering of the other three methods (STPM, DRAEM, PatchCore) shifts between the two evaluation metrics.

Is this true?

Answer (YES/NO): YES